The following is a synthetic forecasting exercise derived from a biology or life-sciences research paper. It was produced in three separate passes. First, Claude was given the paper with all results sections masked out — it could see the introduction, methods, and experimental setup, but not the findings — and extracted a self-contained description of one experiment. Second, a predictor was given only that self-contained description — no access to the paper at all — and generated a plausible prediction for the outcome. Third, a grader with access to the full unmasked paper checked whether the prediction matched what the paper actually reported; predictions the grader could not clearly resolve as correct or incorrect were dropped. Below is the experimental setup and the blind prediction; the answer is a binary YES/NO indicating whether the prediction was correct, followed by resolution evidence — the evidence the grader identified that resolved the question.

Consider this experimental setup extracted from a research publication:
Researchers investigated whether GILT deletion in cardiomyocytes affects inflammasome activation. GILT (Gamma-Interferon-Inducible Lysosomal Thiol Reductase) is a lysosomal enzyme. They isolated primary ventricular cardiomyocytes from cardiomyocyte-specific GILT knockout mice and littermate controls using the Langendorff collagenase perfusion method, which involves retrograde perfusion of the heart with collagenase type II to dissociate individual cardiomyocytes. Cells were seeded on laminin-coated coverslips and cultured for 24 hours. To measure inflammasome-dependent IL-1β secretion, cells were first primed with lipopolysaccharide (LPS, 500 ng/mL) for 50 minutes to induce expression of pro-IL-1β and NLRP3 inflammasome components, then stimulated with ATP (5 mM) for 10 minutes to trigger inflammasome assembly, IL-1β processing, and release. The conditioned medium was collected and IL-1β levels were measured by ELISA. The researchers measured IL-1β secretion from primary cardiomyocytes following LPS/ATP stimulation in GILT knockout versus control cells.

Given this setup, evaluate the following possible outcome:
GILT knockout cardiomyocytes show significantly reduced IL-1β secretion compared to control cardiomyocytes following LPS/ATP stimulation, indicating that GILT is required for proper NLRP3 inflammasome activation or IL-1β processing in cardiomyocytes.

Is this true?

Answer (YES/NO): NO